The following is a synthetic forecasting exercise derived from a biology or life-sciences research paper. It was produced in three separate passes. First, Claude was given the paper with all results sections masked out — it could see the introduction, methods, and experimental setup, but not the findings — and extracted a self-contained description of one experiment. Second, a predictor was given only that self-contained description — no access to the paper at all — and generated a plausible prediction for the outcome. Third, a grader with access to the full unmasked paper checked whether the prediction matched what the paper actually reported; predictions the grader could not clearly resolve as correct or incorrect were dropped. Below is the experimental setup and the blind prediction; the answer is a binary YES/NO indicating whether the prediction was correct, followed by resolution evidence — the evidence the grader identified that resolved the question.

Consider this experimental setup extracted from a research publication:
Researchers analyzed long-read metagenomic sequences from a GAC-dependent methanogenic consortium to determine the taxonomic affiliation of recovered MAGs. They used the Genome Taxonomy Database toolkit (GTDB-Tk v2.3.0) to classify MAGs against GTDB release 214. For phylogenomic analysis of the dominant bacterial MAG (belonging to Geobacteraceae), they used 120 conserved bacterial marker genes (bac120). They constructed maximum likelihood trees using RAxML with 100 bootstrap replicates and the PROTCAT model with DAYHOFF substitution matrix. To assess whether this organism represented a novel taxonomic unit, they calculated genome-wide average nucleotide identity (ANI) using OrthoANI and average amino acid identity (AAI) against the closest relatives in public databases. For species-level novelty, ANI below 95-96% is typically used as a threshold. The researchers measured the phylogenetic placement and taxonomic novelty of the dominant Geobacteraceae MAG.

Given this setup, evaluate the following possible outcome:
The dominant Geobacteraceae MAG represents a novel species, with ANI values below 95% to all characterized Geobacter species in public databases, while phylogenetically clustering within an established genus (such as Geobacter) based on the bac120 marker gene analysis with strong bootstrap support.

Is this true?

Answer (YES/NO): NO